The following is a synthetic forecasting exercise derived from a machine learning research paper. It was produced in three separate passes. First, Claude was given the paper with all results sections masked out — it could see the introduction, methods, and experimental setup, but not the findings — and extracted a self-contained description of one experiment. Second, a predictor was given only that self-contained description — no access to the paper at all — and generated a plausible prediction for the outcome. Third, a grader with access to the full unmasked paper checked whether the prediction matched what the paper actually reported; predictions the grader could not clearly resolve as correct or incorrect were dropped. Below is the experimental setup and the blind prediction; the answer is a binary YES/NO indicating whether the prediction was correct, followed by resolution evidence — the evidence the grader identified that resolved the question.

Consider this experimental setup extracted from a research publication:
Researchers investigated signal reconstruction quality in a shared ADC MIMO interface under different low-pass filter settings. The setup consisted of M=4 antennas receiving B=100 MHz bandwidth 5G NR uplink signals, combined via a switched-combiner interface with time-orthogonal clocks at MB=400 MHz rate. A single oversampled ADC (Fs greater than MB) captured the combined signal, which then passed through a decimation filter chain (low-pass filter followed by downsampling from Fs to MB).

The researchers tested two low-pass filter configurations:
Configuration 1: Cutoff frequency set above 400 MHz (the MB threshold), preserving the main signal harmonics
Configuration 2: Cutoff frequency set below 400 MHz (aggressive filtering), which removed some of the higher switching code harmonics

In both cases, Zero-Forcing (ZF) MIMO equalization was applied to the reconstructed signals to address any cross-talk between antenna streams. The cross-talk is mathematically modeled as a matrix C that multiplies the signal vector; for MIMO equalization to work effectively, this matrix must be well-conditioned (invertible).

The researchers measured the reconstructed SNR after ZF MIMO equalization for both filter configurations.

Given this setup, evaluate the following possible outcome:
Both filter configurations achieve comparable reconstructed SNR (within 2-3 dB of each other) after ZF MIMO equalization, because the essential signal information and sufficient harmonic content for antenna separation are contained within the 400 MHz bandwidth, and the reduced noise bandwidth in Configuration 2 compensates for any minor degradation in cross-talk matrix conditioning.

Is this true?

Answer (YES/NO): NO